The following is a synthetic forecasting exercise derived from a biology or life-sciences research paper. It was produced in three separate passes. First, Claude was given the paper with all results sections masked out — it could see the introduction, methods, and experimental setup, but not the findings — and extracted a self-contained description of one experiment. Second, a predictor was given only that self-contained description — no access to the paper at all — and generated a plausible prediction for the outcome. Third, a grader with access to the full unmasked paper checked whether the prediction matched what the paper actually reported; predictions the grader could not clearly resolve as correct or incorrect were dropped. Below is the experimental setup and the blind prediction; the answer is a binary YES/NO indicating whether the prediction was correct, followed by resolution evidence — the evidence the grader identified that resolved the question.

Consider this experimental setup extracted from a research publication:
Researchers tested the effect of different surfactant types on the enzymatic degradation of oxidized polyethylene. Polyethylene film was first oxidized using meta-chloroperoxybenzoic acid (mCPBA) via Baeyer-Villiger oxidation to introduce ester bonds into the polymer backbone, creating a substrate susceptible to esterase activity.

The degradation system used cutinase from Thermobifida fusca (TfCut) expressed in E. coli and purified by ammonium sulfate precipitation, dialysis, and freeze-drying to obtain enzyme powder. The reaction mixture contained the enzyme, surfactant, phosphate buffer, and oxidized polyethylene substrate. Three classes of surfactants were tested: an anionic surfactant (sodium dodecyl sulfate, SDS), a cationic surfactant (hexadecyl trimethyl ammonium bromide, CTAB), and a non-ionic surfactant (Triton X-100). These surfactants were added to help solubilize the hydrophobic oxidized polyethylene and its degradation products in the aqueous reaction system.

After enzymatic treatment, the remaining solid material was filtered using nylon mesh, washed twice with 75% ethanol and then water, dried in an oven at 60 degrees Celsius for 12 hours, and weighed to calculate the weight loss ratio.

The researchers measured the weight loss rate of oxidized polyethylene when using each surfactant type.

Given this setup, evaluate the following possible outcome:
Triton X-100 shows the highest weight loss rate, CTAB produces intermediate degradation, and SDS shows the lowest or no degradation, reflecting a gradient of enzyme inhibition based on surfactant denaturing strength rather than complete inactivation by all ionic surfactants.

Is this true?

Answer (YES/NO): NO